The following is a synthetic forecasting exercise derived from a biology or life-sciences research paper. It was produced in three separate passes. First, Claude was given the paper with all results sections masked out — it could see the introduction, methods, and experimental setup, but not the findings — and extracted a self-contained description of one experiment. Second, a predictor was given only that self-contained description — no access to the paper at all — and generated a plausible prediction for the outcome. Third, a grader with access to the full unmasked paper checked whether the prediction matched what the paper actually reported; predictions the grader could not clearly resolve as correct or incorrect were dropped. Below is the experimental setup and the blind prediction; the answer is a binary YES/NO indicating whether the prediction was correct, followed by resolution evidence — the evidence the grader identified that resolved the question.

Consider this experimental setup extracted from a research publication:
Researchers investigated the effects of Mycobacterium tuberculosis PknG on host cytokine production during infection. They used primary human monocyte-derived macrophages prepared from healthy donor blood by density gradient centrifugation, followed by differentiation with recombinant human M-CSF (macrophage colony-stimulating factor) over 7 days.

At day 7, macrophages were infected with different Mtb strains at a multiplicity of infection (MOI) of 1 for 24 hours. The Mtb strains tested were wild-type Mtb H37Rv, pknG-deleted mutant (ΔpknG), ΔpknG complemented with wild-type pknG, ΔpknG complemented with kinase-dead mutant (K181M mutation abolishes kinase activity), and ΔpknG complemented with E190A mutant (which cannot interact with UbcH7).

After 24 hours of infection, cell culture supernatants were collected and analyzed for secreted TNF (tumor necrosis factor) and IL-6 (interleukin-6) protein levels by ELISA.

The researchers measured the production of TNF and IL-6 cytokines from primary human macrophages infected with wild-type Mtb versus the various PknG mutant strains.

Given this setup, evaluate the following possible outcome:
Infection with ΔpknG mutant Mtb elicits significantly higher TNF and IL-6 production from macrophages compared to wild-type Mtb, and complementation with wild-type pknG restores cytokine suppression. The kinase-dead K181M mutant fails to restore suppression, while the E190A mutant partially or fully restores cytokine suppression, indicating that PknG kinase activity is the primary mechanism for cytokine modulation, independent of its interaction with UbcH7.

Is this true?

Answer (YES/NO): NO